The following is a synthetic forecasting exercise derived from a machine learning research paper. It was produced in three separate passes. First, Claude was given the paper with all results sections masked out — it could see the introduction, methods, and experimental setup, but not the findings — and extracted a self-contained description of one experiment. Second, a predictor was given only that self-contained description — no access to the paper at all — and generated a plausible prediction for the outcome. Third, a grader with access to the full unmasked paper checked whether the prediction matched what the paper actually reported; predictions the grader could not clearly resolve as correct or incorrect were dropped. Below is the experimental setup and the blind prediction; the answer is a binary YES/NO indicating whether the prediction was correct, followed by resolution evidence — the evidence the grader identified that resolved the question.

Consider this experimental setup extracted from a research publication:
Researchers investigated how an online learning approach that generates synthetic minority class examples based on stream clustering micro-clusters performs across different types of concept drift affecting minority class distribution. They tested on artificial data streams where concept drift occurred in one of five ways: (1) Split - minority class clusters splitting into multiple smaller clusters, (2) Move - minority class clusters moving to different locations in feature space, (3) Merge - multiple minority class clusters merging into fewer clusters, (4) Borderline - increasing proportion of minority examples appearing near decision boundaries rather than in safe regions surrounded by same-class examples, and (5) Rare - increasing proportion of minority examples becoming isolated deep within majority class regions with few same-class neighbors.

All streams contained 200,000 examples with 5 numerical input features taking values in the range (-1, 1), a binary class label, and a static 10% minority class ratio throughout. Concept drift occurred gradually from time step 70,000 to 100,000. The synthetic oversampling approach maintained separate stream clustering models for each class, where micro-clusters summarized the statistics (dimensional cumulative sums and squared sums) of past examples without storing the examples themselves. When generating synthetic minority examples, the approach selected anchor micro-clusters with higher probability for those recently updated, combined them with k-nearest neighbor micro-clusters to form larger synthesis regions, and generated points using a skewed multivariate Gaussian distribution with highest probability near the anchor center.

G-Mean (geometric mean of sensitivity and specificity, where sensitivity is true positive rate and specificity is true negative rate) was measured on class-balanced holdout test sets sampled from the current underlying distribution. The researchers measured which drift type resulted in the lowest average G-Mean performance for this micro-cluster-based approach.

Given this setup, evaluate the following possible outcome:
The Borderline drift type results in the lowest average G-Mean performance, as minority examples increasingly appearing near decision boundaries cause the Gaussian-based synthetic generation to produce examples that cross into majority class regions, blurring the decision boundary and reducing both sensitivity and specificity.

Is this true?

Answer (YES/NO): NO